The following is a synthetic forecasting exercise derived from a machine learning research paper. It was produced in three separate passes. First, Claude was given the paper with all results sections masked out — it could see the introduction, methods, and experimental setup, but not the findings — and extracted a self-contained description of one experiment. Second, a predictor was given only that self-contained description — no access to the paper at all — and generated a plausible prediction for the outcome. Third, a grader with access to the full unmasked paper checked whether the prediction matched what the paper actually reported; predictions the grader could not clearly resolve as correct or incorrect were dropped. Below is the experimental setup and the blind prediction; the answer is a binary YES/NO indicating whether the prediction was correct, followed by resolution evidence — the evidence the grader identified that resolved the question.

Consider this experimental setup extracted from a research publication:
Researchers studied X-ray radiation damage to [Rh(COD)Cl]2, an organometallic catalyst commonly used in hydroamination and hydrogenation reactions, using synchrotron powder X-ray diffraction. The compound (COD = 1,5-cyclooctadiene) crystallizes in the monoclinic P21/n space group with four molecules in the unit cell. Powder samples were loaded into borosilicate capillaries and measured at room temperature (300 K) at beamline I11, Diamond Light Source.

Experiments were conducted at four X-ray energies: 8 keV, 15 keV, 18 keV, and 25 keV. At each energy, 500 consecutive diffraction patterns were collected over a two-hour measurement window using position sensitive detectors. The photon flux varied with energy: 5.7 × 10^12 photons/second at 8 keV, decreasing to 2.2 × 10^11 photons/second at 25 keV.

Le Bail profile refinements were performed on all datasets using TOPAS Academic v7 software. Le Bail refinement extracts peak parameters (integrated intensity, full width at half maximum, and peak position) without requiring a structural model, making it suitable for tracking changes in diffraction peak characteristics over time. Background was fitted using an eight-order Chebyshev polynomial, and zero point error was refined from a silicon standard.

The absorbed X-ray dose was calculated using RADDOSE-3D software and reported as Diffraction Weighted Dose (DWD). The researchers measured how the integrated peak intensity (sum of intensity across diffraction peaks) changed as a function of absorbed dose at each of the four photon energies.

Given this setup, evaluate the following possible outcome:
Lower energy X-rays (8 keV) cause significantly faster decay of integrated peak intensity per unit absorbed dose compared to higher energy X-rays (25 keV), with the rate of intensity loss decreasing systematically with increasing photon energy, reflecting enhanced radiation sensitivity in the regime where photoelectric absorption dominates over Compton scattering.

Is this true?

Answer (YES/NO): NO